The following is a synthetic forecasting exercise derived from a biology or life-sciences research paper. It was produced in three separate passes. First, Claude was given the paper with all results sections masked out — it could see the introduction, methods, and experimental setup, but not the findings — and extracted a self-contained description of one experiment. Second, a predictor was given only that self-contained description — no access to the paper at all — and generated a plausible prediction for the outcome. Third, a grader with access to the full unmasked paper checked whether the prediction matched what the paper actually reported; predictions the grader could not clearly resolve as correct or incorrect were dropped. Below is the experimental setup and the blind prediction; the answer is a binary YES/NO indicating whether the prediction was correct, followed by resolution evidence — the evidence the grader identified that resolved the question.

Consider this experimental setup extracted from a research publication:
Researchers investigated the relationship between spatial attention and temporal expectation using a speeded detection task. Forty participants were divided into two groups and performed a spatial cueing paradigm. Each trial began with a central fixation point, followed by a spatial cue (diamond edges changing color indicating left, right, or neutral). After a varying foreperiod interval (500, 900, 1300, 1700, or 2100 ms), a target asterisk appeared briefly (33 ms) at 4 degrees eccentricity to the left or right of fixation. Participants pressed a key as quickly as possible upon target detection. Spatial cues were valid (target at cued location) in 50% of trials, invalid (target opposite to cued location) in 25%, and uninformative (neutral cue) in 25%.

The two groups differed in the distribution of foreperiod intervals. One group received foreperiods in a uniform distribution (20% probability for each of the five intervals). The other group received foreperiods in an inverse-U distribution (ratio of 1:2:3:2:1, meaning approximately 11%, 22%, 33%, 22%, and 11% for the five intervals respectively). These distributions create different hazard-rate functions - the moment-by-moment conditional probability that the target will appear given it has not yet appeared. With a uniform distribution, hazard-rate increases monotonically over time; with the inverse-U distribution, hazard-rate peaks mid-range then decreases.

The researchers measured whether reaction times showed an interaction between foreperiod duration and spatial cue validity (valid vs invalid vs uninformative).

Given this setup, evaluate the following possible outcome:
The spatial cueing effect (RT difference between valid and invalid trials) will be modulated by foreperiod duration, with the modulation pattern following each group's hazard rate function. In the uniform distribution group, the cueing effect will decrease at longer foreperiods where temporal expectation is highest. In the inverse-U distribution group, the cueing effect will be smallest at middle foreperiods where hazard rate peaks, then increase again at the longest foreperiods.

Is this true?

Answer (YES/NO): NO